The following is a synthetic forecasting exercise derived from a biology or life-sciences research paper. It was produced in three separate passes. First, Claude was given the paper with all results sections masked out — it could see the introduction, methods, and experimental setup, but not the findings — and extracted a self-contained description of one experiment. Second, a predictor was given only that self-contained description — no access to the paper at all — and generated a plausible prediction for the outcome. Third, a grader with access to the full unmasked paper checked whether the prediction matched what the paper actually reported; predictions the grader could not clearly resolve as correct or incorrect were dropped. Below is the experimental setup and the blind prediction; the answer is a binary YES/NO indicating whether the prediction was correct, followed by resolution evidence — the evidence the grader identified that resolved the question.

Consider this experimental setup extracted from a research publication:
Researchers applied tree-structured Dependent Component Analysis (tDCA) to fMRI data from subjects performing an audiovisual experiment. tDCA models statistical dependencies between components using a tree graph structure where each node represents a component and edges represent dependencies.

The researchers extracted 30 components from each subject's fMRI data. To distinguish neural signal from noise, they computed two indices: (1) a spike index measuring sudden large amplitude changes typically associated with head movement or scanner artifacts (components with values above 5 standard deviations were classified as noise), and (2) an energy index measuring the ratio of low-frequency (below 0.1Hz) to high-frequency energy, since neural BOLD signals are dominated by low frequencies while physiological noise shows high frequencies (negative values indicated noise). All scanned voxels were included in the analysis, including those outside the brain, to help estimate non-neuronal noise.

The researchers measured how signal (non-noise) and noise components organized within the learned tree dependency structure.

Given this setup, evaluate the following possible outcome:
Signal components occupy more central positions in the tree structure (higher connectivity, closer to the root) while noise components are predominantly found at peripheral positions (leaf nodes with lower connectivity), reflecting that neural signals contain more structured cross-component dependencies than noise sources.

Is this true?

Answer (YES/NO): YES